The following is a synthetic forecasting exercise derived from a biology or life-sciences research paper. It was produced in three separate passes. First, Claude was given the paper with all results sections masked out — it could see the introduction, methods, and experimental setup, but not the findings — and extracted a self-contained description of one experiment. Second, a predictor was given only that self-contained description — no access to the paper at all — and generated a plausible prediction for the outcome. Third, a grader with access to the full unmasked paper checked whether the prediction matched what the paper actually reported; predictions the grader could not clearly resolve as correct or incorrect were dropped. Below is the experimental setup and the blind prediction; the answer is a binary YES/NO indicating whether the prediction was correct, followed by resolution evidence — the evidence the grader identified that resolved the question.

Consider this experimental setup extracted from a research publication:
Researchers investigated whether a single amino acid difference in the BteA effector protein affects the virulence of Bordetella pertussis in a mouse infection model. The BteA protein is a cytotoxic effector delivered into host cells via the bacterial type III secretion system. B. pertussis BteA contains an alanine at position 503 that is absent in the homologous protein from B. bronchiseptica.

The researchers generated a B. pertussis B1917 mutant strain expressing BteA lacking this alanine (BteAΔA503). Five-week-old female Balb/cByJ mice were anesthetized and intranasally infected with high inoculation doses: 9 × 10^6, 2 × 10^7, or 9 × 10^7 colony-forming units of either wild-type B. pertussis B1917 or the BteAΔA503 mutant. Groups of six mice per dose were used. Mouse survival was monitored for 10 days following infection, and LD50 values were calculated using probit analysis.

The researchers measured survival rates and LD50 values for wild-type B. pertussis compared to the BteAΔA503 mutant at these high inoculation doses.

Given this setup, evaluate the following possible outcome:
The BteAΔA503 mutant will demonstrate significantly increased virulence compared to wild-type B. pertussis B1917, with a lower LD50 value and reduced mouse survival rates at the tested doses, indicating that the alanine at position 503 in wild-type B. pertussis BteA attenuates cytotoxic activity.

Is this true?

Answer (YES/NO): YES